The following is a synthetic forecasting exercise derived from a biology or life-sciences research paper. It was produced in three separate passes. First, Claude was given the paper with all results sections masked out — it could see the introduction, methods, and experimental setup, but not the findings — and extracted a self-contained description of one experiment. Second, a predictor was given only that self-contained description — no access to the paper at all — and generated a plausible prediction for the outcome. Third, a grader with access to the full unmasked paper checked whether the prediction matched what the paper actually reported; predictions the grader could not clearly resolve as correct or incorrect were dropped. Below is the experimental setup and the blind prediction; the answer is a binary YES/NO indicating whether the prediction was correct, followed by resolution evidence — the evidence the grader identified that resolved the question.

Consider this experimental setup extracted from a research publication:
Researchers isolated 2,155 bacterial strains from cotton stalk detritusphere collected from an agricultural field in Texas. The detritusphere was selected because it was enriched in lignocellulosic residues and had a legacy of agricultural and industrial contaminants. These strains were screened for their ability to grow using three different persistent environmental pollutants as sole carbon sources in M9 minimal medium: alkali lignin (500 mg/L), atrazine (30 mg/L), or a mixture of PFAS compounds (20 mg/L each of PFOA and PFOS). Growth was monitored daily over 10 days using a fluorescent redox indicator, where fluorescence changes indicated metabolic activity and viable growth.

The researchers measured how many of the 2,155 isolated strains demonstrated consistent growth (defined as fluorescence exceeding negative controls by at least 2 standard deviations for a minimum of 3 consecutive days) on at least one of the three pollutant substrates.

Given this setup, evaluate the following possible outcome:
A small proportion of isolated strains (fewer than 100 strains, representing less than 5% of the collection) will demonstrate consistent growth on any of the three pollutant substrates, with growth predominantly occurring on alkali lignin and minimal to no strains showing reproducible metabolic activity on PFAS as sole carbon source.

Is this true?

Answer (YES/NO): NO